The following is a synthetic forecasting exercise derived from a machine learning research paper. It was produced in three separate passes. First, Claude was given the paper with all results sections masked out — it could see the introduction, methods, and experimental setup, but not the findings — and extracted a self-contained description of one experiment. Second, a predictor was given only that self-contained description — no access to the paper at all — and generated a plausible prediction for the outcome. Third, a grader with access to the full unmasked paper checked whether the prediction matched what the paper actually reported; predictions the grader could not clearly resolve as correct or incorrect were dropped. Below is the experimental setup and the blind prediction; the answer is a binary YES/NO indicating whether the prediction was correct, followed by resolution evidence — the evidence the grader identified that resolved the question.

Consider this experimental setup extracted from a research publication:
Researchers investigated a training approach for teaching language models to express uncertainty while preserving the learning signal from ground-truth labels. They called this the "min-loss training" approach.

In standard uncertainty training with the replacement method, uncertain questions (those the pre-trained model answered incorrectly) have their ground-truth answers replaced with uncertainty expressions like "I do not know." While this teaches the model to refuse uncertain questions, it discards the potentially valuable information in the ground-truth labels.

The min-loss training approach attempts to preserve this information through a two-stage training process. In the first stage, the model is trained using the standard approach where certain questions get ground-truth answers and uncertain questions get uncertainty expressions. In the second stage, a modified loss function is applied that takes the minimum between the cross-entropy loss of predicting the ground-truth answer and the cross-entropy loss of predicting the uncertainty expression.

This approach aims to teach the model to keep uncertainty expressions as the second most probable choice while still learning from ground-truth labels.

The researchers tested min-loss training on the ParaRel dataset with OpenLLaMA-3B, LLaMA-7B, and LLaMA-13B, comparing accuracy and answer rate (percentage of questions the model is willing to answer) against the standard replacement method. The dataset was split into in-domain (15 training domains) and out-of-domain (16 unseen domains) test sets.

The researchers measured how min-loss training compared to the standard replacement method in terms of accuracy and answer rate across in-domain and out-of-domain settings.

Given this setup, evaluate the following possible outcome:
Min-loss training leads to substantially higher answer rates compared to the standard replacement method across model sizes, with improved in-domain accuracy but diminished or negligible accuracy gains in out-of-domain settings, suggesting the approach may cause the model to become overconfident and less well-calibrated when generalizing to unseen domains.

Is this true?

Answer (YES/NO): NO